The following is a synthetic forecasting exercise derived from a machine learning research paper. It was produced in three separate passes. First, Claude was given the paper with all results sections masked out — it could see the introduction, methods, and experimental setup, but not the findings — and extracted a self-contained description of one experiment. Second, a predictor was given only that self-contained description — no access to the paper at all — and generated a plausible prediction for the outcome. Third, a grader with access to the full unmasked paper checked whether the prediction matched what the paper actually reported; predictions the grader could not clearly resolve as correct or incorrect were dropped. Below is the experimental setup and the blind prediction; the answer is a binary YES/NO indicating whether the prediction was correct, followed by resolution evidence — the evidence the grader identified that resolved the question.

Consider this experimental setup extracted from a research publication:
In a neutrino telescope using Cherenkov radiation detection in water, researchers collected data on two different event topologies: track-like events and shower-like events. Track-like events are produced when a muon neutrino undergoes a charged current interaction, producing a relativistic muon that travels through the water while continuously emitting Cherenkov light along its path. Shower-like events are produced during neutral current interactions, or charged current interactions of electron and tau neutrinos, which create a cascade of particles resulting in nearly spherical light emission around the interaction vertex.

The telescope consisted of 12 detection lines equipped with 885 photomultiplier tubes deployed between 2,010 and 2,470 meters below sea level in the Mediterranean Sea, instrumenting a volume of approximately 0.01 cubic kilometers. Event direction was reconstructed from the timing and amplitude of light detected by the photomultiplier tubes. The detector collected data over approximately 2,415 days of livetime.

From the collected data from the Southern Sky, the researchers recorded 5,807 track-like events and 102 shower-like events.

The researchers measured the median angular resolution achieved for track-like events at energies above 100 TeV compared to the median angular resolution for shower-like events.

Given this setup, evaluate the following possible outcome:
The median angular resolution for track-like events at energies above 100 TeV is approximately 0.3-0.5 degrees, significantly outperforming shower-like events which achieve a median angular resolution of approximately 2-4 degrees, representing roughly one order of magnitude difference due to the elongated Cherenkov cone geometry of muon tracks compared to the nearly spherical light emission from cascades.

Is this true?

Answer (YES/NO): NO